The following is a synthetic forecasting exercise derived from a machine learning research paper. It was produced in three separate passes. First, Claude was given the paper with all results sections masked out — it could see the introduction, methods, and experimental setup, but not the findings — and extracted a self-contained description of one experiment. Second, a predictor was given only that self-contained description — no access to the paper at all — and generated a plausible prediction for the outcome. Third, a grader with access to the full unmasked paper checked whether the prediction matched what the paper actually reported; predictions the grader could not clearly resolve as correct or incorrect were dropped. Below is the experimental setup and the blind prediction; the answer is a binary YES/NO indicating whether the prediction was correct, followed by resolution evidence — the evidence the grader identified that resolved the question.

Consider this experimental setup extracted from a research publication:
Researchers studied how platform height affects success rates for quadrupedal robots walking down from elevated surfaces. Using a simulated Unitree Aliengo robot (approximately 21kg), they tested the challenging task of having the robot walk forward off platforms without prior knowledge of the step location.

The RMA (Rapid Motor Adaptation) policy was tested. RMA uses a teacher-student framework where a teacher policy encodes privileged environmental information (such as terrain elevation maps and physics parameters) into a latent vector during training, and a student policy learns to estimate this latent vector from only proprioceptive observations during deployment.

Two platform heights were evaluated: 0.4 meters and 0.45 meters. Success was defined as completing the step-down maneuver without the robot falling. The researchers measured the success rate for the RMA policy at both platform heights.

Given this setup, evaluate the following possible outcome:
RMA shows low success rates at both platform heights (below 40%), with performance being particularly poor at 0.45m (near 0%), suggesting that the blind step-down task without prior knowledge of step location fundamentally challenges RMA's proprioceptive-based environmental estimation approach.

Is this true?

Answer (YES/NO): NO